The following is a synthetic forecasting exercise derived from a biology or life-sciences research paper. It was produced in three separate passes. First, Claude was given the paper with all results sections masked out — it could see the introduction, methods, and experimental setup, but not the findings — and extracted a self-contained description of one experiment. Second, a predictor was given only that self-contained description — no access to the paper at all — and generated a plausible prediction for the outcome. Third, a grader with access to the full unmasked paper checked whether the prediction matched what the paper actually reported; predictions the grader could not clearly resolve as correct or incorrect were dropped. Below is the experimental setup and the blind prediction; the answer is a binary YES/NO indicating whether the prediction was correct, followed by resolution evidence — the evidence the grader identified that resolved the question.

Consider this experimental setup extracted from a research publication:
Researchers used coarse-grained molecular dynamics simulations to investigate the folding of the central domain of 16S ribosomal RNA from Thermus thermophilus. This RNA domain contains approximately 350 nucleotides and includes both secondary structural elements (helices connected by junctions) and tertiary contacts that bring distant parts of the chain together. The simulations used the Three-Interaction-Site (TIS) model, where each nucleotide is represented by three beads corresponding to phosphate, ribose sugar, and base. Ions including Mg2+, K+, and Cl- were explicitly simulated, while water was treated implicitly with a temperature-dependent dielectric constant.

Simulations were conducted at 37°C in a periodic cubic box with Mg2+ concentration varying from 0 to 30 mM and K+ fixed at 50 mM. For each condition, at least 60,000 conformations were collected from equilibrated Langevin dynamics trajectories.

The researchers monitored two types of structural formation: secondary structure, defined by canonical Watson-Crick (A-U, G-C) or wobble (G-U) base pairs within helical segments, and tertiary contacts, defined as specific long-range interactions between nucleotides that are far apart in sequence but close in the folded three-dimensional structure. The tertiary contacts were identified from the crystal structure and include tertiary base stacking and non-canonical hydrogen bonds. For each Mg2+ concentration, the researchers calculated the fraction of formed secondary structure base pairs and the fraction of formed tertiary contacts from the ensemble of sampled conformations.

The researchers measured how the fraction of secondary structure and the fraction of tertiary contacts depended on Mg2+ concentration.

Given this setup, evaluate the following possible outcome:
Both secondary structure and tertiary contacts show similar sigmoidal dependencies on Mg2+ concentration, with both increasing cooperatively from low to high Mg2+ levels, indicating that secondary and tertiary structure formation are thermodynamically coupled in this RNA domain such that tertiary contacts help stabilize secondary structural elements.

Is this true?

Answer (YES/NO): NO